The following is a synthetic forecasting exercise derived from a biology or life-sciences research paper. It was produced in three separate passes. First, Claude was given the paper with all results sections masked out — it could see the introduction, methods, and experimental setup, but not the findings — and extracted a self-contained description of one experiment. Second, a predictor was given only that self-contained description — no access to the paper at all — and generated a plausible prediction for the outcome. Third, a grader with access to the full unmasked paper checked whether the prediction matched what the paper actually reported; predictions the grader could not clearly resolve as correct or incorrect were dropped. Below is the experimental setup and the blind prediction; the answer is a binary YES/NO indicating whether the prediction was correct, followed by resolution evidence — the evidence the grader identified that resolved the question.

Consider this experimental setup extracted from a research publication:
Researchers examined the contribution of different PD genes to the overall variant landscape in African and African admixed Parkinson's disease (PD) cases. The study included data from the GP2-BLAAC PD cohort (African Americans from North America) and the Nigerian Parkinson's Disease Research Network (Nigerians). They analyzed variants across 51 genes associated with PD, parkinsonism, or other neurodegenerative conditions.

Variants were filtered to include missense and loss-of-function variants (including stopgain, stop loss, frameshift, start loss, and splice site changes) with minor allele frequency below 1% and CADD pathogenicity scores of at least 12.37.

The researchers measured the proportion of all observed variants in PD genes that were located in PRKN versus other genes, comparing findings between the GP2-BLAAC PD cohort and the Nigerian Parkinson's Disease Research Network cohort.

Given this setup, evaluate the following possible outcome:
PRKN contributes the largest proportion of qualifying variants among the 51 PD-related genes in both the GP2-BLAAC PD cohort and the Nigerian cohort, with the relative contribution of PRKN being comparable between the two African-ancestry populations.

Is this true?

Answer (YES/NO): NO